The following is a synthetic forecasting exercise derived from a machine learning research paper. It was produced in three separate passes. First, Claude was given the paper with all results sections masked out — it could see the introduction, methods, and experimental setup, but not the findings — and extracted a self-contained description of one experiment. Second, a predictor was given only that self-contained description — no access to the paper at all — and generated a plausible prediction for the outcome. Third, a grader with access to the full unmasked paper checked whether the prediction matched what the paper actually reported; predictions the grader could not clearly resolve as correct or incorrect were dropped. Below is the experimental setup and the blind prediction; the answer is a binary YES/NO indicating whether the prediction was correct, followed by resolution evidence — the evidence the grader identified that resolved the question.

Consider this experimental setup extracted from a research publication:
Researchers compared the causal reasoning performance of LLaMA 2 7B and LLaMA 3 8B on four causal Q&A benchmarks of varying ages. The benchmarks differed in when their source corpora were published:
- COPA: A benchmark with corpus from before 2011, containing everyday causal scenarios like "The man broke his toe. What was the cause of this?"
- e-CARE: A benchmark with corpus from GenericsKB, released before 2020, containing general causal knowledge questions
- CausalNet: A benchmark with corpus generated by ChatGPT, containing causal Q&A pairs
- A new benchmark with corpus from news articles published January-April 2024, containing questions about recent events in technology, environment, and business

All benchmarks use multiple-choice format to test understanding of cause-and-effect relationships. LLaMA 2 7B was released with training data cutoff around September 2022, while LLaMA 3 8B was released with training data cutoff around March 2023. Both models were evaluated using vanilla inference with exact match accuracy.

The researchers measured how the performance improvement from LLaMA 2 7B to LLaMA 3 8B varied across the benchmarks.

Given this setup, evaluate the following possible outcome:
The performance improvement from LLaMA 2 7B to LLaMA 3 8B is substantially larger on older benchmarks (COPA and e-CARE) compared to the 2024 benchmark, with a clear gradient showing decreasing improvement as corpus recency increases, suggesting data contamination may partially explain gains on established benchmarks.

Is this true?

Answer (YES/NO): NO